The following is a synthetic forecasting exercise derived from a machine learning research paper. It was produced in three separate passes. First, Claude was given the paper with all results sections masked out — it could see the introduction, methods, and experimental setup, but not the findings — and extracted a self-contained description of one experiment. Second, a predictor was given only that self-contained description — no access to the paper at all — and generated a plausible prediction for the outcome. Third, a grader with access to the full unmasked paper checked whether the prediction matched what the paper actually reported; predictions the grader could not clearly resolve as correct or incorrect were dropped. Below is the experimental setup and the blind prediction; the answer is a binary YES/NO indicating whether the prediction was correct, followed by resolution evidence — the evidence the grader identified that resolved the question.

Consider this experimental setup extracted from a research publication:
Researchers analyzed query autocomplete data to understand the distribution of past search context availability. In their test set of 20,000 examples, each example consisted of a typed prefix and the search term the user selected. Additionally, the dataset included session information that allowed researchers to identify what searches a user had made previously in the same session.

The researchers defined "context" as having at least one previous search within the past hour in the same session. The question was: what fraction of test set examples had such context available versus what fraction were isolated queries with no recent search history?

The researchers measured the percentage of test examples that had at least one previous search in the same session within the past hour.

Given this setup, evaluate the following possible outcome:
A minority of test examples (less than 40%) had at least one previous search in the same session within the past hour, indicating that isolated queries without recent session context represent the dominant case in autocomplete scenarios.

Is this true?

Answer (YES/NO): NO